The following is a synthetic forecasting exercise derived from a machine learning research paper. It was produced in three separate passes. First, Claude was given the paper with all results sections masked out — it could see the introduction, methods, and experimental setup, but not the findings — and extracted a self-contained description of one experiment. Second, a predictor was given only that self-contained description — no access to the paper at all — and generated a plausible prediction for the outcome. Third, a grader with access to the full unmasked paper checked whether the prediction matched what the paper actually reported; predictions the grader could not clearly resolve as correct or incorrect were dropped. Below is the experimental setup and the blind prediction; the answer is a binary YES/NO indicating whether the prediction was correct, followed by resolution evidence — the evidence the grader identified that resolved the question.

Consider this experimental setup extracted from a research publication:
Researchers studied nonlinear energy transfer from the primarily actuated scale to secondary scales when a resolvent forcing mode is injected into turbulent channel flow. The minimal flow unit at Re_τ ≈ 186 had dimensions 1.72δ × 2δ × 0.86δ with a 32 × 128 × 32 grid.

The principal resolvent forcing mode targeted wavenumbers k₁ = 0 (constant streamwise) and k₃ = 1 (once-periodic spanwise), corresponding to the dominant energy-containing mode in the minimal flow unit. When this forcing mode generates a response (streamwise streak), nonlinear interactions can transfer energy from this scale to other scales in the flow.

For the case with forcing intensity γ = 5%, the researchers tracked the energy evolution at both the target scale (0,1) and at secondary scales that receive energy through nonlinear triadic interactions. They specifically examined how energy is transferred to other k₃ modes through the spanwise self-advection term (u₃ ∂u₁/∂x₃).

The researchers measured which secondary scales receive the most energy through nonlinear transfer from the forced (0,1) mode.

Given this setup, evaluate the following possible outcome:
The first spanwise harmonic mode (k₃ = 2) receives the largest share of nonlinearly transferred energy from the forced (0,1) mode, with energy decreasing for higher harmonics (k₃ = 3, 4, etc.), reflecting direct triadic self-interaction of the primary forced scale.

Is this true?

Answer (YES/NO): NO